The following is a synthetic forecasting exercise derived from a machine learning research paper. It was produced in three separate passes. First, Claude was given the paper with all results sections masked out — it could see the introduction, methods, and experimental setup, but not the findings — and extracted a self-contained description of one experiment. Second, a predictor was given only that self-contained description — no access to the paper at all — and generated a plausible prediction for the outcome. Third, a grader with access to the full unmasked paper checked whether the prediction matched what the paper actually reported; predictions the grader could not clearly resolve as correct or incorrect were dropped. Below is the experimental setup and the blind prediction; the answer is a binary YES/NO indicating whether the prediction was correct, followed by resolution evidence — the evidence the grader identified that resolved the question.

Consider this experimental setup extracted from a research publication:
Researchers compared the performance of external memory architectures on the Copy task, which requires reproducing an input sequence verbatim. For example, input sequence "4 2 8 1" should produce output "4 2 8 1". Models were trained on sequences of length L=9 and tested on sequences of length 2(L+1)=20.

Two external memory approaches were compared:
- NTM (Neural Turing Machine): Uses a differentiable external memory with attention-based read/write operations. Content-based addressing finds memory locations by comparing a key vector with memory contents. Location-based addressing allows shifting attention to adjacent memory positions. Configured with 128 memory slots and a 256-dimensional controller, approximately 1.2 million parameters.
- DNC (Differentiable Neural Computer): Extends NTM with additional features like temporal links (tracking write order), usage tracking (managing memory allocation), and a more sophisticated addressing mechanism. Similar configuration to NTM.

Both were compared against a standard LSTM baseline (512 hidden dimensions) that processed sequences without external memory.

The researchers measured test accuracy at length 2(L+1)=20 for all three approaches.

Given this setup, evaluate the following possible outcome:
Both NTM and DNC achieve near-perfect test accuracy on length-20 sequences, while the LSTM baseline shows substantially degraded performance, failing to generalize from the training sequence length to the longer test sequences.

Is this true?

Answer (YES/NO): NO